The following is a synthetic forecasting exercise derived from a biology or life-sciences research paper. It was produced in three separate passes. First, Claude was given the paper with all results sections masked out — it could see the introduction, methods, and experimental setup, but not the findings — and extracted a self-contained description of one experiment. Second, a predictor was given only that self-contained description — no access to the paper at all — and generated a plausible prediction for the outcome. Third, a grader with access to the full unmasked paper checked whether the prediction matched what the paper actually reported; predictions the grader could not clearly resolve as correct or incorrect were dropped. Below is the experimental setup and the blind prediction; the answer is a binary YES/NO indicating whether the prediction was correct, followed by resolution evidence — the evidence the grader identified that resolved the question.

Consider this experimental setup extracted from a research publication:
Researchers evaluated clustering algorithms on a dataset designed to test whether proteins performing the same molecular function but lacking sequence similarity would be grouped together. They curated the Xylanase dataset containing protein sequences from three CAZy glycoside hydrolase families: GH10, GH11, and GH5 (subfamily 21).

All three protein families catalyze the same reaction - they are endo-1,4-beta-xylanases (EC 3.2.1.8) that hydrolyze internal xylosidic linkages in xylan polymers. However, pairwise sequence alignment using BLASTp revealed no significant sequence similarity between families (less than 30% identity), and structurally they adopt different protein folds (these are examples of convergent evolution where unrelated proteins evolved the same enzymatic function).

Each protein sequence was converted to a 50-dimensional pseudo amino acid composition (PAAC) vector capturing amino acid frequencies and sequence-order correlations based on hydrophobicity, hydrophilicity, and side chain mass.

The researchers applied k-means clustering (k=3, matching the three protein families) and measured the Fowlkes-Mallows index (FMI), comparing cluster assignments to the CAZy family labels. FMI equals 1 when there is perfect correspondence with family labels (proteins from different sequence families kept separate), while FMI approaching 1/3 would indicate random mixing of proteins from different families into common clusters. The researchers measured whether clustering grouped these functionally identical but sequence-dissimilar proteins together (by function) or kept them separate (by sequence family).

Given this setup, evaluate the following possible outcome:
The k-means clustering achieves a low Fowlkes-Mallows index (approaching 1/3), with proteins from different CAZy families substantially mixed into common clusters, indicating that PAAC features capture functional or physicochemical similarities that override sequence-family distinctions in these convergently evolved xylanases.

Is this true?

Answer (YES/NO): NO